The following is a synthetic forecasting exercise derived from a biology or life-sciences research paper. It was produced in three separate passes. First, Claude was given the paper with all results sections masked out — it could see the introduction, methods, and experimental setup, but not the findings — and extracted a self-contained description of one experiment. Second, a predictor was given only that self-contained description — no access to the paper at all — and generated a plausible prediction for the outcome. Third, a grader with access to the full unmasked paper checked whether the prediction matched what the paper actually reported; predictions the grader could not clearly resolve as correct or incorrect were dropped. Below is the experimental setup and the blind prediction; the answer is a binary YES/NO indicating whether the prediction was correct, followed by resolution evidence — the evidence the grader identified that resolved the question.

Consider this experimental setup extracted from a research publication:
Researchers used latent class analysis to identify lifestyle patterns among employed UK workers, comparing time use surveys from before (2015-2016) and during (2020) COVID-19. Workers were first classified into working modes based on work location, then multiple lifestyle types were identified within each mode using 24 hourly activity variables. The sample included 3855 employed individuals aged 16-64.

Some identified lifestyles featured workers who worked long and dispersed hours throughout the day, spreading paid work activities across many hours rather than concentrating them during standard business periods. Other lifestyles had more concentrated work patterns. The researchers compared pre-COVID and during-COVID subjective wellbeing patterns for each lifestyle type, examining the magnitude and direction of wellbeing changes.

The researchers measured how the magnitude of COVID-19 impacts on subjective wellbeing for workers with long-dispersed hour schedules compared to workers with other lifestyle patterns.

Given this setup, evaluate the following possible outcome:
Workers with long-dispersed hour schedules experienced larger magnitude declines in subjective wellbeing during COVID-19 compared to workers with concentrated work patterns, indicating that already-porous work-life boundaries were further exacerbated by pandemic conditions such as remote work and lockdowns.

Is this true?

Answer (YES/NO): NO